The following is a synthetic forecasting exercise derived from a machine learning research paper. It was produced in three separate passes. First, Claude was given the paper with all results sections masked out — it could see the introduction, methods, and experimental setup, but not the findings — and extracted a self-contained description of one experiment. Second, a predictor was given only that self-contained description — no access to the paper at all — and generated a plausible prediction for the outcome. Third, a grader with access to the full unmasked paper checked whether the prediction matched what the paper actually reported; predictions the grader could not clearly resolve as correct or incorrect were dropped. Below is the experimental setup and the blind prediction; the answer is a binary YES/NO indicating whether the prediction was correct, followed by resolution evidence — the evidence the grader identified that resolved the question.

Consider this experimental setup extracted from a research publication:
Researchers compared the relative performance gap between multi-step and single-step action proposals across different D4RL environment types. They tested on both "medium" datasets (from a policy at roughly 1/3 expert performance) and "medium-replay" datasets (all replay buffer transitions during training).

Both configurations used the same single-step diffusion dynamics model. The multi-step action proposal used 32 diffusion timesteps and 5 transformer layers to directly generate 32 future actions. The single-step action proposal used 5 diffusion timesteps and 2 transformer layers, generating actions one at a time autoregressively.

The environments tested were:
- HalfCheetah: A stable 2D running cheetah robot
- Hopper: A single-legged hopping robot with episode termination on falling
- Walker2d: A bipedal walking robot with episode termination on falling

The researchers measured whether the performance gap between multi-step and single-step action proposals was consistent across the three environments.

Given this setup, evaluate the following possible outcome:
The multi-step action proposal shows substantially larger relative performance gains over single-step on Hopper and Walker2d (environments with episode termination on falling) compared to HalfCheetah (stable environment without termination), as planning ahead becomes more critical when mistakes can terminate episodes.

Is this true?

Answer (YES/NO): NO